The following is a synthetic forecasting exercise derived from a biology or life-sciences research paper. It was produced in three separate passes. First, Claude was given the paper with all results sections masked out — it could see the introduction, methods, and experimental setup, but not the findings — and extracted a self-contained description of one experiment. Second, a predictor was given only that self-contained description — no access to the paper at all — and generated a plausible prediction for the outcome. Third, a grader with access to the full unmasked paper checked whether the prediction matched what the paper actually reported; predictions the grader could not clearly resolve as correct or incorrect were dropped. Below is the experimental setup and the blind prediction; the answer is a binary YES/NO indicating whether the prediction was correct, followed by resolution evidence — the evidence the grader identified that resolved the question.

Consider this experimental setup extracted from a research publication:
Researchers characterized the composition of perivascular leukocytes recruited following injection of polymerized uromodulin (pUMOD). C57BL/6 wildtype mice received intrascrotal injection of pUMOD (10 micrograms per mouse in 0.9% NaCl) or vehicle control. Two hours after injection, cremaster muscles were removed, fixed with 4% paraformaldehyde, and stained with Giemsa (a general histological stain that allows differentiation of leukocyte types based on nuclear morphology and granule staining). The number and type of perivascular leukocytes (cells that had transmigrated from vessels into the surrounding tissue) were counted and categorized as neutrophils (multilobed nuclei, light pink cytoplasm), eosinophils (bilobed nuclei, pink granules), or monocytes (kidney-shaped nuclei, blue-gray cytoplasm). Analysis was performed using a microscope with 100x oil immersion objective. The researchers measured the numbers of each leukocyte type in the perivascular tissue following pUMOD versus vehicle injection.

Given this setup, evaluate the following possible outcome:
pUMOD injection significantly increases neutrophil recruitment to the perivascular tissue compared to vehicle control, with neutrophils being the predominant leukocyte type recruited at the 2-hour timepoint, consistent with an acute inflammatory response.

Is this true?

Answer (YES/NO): YES